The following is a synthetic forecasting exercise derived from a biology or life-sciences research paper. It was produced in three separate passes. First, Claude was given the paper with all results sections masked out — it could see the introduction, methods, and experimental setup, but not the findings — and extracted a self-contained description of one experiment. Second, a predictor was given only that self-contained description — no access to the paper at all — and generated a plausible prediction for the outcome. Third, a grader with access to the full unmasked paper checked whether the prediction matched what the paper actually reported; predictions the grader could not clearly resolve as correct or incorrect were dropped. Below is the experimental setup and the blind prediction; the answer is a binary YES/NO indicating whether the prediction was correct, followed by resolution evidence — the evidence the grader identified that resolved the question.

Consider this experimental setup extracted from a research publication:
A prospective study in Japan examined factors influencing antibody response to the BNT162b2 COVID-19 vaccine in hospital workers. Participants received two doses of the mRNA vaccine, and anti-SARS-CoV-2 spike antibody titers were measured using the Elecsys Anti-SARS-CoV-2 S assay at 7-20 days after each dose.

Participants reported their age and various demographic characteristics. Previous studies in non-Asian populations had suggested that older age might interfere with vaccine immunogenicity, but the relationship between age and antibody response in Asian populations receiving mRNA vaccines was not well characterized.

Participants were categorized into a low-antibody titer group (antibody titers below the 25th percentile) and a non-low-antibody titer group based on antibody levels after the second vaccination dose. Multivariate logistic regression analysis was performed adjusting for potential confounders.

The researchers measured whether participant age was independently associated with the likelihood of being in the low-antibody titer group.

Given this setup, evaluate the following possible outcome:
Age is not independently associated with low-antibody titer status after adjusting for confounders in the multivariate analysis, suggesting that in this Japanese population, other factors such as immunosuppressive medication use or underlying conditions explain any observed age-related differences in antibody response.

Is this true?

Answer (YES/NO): NO